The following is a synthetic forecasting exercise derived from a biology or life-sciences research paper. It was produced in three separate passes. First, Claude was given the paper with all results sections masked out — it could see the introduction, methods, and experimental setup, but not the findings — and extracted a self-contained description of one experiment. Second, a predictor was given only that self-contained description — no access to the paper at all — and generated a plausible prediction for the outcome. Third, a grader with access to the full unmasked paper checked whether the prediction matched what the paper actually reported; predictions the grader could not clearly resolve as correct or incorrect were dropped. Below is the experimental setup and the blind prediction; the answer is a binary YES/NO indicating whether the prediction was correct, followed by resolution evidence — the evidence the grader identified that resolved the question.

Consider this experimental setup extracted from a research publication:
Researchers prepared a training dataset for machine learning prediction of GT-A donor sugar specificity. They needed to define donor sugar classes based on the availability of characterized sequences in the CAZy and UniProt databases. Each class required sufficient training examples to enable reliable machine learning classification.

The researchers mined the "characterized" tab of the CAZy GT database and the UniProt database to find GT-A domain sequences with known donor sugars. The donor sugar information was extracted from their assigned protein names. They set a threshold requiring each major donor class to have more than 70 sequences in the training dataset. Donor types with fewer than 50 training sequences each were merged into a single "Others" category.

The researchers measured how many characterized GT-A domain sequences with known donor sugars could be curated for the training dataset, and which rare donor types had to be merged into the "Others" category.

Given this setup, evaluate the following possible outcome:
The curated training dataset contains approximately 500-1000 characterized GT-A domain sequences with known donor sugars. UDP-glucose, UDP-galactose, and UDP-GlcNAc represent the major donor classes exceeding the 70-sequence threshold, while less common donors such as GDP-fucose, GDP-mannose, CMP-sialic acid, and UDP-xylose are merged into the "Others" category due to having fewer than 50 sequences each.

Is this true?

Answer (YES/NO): NO